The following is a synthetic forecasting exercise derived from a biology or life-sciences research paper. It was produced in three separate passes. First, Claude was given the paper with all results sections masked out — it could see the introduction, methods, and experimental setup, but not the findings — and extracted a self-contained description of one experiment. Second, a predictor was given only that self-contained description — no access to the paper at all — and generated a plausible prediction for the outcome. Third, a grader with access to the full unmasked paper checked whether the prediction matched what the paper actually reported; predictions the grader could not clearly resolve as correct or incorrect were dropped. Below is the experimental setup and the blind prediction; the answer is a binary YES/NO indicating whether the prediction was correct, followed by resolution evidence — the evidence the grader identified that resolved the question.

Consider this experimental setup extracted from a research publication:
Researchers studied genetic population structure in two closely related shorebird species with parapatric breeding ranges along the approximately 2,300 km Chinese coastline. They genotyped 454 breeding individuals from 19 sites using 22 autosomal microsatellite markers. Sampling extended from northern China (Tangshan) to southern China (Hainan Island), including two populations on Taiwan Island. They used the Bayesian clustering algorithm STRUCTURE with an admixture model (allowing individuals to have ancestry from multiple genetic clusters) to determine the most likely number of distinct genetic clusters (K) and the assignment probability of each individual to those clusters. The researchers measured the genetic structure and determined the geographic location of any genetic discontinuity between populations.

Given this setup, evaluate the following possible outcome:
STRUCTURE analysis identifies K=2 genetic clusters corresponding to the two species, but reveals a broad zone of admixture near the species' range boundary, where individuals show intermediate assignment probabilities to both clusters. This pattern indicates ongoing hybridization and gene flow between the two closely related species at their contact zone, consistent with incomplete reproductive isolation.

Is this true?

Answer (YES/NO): NO